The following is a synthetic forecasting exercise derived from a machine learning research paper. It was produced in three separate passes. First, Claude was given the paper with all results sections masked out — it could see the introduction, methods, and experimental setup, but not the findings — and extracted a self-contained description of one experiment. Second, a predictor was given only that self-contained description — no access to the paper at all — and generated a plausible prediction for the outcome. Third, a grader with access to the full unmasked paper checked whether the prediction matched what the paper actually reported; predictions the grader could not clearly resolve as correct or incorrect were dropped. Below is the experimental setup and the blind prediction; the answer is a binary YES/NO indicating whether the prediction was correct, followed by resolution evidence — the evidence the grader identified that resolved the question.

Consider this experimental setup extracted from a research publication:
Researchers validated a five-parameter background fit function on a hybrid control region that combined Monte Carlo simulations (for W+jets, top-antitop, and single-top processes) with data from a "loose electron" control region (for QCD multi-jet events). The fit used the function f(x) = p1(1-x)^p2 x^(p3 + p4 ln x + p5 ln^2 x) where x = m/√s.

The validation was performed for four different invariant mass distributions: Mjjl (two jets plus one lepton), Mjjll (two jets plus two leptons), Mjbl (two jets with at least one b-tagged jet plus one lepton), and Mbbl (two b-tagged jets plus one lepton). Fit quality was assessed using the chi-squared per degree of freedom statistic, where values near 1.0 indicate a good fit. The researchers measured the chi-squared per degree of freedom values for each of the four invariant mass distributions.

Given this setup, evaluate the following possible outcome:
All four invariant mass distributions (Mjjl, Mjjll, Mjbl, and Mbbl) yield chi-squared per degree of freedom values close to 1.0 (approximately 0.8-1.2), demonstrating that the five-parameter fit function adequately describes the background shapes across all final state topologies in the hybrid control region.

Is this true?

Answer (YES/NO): NO